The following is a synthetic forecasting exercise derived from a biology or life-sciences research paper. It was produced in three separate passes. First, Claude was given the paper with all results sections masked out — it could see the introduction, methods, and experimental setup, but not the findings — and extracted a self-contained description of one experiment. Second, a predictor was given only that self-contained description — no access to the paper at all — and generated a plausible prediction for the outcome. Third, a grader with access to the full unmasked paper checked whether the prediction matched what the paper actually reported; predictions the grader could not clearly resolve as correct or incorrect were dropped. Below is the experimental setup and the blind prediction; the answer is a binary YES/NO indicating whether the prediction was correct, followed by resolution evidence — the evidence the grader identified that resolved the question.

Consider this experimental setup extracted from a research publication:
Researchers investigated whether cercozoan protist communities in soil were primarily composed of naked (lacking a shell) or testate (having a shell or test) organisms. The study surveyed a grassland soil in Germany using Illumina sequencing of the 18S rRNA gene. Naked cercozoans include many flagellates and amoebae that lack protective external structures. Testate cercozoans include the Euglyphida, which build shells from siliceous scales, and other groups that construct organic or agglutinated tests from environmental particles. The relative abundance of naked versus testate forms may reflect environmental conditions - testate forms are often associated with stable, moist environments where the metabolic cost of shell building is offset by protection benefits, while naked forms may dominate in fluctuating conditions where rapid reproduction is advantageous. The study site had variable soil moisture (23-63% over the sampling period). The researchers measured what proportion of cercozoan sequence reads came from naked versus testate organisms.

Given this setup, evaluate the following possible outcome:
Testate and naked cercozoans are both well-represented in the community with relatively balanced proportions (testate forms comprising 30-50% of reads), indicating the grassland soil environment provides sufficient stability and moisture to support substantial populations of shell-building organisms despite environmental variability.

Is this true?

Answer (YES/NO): NO